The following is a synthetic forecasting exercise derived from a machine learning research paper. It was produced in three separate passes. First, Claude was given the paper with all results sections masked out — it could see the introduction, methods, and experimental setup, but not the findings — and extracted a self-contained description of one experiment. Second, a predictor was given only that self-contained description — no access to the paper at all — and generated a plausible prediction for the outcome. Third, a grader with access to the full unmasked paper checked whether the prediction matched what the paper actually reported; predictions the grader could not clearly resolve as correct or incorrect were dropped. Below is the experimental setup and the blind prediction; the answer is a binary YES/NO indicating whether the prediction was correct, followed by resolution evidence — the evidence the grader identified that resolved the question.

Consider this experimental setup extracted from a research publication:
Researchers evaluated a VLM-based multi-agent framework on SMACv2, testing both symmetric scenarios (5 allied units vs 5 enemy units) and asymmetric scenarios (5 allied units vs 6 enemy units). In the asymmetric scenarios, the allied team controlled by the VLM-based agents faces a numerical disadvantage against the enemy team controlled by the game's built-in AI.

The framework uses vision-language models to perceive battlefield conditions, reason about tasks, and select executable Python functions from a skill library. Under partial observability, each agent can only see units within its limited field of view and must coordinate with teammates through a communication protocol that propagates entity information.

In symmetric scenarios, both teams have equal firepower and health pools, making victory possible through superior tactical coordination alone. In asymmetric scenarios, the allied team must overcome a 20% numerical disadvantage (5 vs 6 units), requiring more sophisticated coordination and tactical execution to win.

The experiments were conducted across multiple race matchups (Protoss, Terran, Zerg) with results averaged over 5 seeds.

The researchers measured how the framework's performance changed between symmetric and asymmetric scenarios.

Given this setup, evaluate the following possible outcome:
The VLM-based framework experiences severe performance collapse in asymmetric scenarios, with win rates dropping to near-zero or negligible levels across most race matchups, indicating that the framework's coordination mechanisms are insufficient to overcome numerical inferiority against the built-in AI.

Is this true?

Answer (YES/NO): NO